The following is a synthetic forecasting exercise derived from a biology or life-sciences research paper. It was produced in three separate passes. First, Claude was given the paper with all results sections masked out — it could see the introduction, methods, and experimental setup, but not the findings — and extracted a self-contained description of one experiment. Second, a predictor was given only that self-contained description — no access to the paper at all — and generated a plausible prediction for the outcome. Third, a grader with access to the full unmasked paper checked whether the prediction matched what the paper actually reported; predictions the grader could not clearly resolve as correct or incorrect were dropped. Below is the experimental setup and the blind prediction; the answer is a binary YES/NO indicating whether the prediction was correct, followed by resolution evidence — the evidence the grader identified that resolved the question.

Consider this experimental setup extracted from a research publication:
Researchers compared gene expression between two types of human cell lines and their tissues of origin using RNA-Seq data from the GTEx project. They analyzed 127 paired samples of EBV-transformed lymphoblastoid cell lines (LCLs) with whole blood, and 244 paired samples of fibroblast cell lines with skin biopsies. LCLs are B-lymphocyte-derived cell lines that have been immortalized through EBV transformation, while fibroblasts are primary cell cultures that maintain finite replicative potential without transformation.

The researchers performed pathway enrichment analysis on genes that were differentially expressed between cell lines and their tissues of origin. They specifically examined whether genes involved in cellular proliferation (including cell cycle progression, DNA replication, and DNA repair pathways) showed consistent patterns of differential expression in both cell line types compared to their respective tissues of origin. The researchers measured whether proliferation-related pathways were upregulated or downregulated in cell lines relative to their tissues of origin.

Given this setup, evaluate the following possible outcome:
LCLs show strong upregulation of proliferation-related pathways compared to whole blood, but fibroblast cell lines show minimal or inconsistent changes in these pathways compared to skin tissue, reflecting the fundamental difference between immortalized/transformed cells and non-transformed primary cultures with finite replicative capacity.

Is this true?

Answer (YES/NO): NO